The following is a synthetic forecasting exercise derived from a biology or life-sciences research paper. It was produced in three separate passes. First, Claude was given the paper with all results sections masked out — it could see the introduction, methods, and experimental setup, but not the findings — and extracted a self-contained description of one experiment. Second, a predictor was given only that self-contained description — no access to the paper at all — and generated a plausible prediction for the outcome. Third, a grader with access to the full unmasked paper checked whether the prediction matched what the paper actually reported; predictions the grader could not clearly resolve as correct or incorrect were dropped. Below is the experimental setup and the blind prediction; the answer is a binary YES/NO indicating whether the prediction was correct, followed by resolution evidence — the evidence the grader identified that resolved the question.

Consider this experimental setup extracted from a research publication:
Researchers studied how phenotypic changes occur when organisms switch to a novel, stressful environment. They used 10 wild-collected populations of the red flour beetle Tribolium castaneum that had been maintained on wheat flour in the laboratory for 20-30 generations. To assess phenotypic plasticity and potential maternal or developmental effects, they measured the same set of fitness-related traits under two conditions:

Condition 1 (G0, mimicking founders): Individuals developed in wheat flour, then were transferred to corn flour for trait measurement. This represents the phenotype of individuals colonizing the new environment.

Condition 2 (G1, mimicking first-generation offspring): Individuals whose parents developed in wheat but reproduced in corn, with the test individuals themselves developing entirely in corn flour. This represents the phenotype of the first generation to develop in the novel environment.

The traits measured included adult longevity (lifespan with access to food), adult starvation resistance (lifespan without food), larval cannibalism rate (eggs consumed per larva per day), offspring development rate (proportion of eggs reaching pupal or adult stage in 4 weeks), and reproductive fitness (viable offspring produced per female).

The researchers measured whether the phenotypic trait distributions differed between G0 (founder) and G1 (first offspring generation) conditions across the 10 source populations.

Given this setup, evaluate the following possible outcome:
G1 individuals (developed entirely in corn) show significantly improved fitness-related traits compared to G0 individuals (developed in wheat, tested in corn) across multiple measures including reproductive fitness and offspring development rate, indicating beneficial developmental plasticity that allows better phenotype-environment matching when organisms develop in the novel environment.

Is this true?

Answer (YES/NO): YES